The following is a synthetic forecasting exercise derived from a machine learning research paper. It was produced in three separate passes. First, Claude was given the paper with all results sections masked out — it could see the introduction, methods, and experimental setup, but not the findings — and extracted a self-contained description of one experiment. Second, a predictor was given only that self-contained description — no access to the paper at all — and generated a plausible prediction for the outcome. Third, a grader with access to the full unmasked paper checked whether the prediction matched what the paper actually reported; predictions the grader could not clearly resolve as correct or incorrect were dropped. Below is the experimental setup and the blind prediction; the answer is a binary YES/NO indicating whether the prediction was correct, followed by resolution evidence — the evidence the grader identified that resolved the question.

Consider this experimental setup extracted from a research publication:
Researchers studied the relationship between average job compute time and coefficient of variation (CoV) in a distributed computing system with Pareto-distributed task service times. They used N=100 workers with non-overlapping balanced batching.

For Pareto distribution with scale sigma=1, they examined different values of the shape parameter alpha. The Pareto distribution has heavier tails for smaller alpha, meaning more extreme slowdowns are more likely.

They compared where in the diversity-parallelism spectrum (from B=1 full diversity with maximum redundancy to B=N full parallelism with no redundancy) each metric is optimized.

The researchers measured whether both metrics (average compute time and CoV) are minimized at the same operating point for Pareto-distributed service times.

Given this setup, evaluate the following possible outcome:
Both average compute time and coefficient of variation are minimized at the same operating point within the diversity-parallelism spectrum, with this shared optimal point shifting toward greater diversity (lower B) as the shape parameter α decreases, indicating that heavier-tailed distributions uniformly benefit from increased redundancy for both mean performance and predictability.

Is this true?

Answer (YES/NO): NO